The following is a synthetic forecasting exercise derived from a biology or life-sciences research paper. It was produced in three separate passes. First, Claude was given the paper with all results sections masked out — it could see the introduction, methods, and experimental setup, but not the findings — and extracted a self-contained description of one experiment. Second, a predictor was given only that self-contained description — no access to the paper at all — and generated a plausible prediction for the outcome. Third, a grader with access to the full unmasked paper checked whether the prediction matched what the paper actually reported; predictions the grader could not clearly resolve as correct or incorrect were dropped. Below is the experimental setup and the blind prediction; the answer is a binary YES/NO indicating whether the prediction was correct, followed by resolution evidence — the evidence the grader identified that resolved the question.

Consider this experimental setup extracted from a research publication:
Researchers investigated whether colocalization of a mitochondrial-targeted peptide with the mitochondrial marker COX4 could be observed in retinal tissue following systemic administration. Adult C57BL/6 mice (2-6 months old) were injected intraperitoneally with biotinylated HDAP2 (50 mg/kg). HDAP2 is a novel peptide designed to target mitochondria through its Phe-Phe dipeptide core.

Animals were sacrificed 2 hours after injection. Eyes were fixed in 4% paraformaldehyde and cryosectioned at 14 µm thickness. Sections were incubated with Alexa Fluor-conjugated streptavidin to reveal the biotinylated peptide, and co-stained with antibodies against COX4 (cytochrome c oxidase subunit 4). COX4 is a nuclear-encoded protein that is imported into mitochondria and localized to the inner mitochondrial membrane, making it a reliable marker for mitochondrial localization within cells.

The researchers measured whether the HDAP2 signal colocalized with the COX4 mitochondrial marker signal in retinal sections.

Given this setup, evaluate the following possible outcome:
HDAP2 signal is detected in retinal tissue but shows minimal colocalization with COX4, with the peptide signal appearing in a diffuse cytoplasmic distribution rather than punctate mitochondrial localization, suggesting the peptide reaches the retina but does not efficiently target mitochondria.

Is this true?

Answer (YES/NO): NO